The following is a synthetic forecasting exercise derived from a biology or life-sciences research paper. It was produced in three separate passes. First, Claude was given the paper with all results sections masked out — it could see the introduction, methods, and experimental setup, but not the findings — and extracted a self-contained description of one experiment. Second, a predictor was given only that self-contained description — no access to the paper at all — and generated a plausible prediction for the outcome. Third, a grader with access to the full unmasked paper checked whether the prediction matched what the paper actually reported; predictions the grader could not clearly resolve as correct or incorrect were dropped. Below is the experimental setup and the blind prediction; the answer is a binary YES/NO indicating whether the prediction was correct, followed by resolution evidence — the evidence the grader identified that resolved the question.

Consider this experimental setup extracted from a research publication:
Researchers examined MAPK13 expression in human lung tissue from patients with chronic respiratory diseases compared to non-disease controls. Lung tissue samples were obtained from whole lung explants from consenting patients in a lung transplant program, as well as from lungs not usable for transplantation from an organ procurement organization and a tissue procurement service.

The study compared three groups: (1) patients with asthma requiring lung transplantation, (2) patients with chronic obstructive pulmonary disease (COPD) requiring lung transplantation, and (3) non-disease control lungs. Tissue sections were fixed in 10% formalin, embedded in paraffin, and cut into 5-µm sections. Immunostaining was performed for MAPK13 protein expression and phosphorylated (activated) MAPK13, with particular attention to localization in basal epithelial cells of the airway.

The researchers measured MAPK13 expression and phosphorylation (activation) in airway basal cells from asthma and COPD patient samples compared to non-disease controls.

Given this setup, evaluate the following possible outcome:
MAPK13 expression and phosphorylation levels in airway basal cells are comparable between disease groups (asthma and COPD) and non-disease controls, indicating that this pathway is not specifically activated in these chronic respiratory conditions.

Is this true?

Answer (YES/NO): NO